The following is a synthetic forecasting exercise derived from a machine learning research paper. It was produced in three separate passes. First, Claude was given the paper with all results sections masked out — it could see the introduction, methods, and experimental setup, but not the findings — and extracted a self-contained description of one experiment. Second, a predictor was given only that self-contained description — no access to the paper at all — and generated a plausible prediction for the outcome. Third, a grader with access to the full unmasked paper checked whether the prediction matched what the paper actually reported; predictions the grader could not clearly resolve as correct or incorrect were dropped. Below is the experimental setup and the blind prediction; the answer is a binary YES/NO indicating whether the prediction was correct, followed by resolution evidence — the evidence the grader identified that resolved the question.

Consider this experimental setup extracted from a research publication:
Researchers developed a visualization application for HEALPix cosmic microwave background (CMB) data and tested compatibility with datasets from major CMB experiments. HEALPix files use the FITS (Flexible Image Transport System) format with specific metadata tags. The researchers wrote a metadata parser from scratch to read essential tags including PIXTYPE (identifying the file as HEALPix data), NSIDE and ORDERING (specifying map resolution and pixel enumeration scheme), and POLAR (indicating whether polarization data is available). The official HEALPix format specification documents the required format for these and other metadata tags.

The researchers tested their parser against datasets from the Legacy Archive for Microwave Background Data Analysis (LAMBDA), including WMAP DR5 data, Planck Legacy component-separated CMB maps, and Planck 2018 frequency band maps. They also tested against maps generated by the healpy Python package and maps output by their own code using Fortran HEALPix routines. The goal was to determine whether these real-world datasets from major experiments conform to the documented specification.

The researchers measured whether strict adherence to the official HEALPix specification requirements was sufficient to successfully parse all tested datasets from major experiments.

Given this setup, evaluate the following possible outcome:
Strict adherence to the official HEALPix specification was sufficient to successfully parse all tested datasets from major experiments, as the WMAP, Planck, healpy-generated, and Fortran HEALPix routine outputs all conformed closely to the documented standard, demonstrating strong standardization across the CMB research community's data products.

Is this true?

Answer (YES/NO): NO